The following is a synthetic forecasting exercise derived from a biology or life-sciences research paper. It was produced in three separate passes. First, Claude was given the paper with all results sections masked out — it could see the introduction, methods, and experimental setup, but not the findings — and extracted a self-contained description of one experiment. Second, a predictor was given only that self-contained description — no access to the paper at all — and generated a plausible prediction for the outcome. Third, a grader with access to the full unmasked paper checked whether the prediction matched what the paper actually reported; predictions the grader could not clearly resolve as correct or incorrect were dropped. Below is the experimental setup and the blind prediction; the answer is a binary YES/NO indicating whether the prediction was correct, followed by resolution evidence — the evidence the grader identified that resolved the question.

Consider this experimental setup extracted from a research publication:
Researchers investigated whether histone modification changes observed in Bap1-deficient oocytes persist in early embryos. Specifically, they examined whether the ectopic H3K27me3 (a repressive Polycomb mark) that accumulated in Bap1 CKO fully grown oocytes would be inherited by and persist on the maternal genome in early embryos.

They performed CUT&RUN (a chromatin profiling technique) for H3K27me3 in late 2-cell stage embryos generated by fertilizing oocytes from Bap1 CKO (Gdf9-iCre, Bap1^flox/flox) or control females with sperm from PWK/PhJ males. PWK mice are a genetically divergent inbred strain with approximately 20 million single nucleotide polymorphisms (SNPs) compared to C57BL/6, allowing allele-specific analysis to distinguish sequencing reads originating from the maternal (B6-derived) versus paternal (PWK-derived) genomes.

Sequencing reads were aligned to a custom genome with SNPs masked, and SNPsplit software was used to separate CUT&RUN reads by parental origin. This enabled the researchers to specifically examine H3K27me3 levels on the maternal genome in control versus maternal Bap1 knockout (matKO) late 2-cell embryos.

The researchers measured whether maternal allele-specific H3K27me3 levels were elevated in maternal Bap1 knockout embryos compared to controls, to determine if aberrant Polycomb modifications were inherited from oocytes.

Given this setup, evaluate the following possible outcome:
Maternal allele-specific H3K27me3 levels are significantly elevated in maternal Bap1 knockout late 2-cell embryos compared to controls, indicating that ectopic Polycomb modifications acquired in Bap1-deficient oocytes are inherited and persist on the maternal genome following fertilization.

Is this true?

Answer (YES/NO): YES